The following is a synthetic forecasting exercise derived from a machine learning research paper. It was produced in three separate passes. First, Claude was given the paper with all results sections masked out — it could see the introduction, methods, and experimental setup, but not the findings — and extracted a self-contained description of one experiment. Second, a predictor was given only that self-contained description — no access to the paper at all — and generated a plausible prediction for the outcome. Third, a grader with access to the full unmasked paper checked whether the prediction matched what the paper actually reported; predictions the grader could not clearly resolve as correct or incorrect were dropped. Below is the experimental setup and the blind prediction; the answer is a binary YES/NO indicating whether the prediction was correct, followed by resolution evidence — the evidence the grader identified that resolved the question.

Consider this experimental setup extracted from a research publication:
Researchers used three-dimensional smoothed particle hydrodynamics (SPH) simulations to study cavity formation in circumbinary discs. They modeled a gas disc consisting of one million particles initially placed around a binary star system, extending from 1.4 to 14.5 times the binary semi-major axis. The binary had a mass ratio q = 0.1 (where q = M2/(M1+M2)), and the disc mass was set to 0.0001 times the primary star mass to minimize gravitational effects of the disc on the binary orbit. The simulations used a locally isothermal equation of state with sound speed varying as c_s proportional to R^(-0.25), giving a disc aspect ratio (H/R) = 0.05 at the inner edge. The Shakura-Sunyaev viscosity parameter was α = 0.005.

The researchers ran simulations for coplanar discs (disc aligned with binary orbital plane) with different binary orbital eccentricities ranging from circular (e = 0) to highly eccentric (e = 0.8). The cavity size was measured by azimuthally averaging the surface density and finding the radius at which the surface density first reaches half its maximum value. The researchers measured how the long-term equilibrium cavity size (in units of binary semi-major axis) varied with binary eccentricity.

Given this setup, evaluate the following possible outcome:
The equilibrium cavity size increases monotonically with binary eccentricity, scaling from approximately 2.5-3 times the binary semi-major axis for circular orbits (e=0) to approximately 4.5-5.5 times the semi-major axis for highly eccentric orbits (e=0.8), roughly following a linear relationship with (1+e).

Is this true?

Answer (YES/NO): NO